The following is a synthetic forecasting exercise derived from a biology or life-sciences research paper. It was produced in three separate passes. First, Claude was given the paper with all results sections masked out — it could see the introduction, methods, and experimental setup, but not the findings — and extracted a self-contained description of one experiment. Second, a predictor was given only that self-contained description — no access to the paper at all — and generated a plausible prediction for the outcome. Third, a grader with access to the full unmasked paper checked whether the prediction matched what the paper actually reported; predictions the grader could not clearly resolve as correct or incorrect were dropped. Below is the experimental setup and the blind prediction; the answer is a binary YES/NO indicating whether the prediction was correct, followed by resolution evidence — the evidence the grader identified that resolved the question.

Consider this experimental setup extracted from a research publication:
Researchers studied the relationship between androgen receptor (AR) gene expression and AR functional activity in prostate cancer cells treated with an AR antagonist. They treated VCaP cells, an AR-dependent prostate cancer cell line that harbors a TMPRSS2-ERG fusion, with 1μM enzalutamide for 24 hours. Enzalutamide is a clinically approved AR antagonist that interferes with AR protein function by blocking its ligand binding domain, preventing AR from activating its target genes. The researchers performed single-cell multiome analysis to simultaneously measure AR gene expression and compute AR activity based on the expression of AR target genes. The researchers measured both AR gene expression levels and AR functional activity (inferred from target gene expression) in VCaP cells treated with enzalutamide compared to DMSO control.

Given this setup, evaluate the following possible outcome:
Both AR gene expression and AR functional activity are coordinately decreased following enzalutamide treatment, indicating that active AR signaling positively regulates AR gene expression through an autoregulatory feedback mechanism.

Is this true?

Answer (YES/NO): NO